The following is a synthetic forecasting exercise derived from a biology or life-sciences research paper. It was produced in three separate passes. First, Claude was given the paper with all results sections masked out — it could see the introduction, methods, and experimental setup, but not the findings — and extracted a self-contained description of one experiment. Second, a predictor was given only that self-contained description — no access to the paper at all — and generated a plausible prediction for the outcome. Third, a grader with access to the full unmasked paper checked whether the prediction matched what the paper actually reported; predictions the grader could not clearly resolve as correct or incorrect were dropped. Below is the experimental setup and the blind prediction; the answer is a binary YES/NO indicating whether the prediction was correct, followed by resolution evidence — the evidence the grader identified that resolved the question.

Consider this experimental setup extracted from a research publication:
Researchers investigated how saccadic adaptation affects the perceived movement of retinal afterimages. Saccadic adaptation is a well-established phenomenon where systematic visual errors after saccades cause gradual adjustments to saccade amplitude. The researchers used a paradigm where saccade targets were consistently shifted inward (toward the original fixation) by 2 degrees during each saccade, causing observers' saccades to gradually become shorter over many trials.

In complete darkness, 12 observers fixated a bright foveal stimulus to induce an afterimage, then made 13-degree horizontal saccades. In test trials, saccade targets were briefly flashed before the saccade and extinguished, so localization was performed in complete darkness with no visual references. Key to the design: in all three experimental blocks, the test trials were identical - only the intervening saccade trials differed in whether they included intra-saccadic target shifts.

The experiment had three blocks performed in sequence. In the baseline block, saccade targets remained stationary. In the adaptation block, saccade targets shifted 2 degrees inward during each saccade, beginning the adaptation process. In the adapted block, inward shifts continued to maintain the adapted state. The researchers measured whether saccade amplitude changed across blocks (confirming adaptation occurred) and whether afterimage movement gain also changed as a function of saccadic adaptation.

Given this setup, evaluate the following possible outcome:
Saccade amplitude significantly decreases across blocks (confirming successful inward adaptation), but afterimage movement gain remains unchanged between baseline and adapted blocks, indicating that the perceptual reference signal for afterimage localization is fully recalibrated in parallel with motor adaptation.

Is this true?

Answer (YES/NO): YES